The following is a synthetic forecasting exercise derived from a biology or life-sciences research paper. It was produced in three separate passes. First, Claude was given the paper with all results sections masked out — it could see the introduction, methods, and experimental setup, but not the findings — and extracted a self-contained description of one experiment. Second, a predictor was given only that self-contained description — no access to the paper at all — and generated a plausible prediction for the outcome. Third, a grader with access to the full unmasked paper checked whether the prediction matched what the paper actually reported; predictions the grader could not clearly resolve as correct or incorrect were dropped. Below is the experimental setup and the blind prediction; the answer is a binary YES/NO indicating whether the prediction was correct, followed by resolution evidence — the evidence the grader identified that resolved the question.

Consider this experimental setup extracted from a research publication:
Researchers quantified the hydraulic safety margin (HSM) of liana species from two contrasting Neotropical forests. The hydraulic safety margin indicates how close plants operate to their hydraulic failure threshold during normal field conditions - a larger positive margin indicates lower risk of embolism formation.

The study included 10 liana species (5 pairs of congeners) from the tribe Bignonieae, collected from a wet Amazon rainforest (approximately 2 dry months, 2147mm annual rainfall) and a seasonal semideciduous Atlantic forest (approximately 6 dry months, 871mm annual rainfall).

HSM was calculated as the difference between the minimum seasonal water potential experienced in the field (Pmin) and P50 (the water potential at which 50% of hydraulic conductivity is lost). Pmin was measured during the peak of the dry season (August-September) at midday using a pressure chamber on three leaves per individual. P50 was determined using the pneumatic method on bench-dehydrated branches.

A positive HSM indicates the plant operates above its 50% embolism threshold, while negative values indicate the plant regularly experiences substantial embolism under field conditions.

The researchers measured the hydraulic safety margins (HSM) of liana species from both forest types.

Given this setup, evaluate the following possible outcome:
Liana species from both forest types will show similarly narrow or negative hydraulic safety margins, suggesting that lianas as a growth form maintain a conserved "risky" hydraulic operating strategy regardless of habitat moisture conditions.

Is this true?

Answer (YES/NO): NO